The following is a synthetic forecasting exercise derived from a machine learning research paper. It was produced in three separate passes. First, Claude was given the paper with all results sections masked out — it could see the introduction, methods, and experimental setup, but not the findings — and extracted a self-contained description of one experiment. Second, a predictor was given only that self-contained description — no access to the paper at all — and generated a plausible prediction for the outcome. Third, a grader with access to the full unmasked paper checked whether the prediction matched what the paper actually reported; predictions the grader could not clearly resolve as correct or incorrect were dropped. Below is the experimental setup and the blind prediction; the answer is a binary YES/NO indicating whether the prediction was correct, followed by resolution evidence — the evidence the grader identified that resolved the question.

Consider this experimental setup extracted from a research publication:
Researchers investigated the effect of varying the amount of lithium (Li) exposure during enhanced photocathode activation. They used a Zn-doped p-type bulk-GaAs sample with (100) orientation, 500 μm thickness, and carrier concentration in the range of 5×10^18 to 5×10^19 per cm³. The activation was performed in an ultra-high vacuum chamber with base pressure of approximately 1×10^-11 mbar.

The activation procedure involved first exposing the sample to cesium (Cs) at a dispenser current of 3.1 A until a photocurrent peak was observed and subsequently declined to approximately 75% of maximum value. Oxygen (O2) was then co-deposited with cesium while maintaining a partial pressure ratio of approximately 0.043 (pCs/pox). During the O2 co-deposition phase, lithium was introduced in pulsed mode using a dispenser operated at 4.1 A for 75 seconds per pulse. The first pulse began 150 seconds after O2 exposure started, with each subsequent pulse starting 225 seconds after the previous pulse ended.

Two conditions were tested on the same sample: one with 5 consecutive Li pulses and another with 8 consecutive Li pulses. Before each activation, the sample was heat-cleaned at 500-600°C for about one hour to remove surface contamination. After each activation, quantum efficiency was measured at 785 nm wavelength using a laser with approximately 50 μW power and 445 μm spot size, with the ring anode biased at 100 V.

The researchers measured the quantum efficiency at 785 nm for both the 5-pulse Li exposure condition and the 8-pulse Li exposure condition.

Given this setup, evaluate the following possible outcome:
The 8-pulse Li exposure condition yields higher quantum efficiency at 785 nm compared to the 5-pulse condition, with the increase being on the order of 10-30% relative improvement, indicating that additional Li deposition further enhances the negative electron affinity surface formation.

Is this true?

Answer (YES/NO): NO